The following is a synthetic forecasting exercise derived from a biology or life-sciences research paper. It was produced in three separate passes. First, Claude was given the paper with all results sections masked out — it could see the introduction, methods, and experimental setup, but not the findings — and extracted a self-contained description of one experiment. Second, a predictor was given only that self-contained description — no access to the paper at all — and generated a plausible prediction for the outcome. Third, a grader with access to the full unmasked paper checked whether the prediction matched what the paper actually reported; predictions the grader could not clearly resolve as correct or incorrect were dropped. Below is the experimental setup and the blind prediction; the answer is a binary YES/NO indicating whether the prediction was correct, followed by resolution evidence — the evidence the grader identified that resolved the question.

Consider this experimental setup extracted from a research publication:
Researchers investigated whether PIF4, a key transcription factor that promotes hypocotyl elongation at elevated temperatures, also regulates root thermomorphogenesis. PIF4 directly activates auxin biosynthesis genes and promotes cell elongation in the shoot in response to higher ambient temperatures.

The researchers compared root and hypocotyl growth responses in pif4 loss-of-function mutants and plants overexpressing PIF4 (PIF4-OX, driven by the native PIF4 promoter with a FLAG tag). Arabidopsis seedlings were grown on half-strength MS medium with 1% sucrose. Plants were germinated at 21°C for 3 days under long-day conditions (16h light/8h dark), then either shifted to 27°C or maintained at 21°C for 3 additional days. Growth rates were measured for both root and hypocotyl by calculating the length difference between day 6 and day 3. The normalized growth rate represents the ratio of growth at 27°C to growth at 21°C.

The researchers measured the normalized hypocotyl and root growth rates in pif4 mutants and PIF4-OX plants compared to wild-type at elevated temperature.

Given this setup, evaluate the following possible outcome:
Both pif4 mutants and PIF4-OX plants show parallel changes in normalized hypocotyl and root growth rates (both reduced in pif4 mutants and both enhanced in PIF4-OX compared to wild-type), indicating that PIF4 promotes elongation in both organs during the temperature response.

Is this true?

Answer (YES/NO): NO